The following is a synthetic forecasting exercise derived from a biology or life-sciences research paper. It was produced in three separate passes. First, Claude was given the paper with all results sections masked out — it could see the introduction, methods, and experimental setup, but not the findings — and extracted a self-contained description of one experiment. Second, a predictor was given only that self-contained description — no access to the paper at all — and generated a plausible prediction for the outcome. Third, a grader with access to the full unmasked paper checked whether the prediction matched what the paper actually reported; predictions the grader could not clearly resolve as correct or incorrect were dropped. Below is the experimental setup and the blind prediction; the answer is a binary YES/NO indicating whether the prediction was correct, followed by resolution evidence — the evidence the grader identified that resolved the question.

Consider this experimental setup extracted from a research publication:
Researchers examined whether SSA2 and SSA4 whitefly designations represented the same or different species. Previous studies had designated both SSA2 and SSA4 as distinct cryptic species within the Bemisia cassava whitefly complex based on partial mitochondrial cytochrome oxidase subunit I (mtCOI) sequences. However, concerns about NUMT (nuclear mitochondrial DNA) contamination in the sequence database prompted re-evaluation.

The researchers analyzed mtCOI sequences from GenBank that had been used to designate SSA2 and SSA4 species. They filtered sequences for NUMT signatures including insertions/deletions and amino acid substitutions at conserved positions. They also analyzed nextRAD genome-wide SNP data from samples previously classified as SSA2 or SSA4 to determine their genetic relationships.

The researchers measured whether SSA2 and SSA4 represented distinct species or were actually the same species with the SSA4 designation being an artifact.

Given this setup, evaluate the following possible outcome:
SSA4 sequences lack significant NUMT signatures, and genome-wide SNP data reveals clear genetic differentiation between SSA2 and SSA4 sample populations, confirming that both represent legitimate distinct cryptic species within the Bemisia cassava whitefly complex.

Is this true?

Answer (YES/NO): NO